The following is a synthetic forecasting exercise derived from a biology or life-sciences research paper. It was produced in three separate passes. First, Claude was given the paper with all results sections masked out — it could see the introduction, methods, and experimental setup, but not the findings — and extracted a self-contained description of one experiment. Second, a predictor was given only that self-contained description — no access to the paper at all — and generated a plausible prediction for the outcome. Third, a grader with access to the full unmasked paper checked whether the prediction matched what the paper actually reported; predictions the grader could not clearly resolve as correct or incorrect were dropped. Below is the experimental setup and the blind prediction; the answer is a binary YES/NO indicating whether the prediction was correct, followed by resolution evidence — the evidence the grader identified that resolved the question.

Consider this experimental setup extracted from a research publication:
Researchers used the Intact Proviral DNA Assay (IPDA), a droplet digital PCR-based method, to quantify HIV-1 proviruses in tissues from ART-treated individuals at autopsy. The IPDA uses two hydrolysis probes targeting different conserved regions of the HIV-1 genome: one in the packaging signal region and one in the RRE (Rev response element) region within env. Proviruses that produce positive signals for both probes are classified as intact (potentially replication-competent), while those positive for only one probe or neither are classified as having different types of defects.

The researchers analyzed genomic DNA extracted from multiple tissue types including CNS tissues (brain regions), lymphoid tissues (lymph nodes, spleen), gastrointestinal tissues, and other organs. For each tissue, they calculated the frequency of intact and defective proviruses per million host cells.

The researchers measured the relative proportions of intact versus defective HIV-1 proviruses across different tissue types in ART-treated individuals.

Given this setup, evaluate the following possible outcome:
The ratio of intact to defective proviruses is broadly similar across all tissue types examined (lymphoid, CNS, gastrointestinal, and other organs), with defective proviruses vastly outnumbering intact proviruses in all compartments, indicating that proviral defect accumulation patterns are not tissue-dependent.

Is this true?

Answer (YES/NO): NO